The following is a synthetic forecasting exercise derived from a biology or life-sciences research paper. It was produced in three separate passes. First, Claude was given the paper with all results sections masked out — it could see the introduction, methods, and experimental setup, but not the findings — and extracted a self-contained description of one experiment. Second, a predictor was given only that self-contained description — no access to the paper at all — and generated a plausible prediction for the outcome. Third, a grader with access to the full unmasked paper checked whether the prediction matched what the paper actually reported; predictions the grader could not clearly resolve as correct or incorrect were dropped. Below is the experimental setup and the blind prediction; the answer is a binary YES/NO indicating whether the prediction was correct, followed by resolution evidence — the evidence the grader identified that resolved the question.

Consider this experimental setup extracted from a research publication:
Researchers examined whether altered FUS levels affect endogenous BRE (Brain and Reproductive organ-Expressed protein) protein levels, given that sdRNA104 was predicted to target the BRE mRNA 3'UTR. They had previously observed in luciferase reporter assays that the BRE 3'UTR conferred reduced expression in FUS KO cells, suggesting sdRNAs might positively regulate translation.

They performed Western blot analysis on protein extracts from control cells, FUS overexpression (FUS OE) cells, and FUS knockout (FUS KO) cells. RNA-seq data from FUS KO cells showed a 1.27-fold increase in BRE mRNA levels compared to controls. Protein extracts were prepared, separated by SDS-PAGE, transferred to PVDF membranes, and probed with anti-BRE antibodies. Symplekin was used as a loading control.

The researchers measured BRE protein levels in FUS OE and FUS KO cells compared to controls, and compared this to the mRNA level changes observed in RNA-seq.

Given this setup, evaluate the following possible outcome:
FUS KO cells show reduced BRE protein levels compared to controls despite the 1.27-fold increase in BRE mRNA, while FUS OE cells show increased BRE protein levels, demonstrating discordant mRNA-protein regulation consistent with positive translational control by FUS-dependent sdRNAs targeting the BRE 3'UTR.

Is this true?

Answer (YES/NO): NO